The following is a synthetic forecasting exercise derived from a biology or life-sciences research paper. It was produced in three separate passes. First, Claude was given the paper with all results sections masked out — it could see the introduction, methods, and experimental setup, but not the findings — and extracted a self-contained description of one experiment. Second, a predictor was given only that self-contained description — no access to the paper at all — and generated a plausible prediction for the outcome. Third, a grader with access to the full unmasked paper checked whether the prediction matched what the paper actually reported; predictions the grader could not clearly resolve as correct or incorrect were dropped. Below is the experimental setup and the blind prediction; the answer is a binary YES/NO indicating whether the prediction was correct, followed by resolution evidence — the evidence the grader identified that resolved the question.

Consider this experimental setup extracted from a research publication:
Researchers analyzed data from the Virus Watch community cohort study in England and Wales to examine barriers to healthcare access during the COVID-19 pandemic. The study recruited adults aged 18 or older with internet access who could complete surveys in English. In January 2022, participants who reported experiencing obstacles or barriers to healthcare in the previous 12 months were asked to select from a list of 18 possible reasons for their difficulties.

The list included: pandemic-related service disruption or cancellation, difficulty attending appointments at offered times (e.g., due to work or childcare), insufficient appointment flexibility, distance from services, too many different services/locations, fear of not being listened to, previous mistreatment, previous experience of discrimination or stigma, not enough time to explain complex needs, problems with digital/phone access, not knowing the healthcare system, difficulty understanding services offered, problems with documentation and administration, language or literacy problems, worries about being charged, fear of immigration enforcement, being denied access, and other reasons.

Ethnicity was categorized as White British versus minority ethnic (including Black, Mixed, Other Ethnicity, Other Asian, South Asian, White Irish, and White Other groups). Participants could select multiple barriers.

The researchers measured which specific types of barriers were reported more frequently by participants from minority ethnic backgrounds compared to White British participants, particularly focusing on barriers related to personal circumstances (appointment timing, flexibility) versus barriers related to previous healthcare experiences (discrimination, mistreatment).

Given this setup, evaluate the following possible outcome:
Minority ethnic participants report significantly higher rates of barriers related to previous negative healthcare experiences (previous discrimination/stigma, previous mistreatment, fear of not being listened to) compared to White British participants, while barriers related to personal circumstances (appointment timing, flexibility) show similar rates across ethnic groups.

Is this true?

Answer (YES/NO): NO